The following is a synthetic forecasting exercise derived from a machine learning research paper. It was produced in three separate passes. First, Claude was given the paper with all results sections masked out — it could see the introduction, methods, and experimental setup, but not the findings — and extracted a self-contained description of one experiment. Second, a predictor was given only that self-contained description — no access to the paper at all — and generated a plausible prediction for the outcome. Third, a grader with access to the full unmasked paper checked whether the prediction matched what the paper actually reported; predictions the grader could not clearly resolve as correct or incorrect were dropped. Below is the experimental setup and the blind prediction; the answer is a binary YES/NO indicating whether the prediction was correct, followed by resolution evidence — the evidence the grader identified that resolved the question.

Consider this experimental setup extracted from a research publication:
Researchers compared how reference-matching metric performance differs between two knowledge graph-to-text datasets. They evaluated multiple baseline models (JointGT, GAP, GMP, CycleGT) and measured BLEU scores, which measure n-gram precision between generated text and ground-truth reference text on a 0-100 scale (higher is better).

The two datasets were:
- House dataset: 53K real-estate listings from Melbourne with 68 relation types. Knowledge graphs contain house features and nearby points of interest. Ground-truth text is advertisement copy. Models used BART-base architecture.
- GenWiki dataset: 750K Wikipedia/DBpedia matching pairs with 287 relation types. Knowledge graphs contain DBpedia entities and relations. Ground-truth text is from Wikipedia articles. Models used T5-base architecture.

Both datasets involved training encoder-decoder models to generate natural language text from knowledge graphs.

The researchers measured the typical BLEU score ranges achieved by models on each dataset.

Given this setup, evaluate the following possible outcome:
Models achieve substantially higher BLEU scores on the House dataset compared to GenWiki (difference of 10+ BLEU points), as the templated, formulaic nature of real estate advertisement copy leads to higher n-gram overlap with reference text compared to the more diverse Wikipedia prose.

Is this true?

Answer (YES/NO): NO